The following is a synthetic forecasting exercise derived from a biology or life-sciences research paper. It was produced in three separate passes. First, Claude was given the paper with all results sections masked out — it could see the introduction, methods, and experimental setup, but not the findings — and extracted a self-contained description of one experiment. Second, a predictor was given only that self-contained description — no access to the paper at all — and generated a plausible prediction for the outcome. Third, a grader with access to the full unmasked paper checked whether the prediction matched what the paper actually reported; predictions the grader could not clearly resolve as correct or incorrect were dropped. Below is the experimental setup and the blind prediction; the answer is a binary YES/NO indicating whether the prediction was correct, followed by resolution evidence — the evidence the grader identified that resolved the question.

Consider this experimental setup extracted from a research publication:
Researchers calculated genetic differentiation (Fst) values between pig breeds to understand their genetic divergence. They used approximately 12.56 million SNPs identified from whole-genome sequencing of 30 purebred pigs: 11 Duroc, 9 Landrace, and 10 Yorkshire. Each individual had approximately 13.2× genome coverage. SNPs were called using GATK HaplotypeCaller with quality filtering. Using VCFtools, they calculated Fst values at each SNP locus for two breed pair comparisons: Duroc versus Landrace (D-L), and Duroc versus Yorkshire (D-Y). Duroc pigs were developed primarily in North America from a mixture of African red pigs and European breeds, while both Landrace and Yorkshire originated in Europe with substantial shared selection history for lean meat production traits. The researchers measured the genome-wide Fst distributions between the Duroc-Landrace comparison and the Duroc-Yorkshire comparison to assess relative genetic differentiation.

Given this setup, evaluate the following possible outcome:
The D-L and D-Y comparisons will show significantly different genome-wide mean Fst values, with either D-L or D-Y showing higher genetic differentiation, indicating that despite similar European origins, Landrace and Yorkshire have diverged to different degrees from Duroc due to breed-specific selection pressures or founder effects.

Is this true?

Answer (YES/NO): NO